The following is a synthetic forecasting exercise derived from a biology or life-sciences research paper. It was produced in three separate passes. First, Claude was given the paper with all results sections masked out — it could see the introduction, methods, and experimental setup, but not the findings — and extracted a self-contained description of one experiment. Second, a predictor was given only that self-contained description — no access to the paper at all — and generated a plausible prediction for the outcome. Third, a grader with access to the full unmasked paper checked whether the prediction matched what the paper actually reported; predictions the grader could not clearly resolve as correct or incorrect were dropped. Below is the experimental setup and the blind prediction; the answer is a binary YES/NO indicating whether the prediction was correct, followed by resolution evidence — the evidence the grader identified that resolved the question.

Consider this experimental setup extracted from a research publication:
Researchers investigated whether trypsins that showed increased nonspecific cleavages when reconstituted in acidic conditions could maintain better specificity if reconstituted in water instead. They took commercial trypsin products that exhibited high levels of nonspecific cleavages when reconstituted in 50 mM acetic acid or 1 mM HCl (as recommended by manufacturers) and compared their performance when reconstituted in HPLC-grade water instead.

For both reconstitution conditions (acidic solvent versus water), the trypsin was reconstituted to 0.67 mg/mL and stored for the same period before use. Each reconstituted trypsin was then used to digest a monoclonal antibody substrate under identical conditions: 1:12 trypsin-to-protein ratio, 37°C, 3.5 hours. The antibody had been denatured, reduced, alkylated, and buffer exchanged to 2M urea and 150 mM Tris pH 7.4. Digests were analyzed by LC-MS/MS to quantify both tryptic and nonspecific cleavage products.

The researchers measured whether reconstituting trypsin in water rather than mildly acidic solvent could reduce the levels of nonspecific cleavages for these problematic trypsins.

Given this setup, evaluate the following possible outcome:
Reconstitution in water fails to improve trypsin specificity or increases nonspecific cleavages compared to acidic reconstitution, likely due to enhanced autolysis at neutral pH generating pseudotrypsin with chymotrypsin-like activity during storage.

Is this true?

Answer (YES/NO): NO